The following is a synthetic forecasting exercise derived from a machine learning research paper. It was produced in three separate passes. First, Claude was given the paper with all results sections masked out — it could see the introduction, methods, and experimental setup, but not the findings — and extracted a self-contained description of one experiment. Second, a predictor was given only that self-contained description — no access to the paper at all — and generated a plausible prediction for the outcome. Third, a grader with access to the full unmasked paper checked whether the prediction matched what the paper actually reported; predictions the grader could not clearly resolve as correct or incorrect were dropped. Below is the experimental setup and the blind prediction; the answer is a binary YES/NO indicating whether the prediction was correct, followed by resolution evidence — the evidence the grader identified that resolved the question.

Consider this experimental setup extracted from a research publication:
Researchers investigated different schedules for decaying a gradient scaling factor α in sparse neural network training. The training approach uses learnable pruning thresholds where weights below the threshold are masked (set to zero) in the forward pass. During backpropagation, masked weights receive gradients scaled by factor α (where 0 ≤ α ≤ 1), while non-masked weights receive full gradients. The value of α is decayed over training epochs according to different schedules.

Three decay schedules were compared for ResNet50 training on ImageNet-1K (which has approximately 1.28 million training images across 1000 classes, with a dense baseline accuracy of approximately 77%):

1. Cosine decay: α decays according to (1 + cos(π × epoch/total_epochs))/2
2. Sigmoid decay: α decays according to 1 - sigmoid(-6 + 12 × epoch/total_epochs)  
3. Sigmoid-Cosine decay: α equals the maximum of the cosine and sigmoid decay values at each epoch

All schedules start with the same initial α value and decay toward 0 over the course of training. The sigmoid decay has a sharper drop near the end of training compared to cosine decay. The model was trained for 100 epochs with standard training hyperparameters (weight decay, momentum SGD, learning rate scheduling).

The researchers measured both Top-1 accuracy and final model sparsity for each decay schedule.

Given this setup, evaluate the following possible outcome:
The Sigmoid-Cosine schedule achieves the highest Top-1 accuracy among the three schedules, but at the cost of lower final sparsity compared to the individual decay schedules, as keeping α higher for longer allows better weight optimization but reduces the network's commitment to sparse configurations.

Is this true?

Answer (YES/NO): YES